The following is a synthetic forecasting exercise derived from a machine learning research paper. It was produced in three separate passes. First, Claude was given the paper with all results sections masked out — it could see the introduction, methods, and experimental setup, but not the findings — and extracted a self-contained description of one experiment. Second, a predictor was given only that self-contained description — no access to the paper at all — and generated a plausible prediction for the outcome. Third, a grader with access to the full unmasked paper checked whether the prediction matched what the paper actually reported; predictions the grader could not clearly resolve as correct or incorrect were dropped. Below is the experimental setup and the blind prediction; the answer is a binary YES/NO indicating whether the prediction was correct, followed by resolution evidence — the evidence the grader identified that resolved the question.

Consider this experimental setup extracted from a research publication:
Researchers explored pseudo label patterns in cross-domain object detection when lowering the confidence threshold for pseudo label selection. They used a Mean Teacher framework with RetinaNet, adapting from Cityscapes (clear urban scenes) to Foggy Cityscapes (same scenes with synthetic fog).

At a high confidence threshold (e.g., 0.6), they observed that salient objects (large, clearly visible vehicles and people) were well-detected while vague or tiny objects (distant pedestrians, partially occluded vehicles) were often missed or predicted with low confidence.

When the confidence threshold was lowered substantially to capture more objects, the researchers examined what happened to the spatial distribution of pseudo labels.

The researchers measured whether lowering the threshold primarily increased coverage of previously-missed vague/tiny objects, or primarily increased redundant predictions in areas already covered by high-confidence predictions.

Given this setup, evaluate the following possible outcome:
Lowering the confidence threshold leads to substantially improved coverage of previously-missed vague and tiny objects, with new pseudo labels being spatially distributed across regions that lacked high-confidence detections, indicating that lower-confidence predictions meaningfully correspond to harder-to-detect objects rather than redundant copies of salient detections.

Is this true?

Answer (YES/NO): NO